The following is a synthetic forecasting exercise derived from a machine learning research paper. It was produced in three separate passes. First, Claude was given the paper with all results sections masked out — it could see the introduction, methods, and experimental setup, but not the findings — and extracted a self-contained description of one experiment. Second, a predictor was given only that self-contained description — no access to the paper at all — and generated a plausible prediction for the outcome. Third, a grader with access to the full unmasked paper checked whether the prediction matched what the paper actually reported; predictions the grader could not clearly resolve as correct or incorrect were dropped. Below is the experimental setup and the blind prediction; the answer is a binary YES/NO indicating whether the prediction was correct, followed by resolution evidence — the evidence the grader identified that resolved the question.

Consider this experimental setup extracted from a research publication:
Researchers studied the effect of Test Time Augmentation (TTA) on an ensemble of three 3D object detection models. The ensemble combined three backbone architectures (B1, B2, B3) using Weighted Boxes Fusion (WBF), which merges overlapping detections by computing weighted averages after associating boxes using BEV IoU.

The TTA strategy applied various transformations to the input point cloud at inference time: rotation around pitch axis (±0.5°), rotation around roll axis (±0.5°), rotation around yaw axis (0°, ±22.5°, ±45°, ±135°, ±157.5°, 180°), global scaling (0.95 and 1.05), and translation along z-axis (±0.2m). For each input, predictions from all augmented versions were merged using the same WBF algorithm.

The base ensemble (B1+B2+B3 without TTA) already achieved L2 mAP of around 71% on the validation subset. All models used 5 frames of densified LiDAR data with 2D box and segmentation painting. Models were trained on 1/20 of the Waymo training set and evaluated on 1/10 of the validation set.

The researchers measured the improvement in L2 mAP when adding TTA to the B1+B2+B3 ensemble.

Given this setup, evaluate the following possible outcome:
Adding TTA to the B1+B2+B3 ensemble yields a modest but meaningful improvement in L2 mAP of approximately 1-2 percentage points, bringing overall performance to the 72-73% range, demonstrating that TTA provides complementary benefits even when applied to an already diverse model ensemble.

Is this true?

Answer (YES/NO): NO